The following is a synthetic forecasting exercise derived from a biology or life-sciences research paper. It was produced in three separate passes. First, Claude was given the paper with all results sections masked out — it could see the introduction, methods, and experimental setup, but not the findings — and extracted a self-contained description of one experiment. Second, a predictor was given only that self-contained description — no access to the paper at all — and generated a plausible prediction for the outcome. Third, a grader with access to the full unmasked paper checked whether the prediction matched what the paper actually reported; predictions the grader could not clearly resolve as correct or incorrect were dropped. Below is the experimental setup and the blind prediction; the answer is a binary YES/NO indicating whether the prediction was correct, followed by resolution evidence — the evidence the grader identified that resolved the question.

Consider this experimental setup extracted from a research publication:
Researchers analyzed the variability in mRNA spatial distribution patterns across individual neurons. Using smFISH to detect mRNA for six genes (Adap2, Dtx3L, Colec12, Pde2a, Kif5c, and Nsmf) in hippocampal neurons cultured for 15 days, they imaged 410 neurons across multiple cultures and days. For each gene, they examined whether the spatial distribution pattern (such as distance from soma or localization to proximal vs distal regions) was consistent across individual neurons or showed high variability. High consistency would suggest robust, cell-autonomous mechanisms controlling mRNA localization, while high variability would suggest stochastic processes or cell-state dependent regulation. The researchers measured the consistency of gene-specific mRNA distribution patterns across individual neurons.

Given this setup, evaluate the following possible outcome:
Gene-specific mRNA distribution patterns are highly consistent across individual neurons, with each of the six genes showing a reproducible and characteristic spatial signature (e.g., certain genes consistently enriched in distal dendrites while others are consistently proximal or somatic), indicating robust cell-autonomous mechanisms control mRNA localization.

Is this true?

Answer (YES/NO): NO